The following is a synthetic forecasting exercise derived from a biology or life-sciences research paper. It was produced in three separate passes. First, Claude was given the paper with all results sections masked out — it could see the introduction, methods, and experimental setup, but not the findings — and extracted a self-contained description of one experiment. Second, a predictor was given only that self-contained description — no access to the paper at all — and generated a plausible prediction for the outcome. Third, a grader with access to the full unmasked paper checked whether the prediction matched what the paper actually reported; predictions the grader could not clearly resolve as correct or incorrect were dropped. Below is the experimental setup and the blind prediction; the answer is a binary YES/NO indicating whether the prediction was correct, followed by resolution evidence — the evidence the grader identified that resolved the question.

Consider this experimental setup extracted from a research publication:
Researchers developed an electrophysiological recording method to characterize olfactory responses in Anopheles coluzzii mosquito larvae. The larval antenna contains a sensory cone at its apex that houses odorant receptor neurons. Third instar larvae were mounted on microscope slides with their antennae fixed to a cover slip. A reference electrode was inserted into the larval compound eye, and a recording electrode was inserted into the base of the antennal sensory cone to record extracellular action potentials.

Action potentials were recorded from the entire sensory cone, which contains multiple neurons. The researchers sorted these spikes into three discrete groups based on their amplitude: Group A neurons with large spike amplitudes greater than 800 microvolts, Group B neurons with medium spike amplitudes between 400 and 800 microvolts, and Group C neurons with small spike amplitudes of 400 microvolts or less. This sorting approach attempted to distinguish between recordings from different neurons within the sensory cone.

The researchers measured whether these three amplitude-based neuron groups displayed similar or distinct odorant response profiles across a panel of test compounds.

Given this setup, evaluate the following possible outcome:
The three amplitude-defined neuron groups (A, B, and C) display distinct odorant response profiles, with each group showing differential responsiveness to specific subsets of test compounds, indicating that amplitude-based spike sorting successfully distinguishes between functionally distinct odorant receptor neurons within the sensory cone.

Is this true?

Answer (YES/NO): YES